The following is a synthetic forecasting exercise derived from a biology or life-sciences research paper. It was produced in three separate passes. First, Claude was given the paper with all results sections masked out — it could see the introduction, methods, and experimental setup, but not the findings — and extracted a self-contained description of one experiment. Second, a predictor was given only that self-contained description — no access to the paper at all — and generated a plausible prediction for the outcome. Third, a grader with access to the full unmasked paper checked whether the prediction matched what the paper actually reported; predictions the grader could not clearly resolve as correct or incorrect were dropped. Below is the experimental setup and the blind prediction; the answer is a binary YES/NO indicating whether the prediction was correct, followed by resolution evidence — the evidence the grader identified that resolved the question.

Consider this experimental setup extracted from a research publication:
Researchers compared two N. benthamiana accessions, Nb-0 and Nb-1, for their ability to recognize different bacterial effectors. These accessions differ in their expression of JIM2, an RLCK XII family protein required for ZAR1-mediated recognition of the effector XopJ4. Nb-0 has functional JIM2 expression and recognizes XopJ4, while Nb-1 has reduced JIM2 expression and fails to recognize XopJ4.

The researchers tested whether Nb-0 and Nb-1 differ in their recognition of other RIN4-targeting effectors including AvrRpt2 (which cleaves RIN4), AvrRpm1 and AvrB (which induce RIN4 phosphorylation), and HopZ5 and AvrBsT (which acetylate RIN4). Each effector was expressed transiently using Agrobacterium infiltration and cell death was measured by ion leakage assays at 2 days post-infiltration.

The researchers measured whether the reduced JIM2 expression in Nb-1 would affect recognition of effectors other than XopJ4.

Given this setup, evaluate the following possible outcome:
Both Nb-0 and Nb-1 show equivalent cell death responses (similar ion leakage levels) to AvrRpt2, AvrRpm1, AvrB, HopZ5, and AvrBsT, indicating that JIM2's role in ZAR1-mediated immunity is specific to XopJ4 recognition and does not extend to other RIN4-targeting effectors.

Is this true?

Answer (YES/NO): NO